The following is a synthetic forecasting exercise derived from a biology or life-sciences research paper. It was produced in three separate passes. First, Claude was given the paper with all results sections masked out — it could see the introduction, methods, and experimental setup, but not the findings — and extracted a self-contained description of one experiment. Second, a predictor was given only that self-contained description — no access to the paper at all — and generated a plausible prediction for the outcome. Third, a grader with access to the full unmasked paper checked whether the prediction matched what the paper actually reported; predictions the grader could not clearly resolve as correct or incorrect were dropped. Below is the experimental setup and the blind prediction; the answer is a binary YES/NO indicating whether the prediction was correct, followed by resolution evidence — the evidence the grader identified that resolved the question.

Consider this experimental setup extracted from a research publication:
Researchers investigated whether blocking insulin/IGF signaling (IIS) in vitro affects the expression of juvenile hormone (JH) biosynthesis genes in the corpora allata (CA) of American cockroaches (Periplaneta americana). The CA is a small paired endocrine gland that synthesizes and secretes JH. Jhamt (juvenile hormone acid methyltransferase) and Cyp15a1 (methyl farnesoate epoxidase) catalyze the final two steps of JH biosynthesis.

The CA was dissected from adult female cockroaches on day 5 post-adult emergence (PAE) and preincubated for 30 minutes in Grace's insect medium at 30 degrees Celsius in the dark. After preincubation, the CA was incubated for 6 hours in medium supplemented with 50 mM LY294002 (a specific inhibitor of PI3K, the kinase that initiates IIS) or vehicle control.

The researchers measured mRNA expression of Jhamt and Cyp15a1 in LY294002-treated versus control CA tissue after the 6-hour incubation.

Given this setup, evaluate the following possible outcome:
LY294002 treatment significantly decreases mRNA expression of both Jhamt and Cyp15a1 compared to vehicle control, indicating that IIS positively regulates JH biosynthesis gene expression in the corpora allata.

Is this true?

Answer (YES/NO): YES